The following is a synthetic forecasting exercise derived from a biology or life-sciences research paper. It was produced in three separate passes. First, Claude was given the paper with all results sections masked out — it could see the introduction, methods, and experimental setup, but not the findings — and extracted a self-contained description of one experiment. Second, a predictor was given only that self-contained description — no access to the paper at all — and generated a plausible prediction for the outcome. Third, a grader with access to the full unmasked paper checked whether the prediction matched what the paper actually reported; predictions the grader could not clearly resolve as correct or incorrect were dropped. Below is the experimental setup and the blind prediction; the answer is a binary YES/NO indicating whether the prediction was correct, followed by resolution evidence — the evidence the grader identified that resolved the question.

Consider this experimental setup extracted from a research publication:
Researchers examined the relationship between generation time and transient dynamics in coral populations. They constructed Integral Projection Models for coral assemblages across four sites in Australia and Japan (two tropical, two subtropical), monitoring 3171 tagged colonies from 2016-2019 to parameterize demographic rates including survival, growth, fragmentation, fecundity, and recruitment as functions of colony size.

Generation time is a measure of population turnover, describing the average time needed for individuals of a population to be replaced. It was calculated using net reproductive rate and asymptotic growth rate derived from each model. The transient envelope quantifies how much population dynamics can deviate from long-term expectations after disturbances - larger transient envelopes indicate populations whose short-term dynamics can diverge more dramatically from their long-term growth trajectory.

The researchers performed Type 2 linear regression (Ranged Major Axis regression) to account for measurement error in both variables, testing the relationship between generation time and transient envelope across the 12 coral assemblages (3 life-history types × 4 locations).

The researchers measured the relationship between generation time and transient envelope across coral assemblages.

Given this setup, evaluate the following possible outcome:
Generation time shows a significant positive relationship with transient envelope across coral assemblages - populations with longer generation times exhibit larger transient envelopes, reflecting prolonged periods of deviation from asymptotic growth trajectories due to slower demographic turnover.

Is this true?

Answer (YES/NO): NO